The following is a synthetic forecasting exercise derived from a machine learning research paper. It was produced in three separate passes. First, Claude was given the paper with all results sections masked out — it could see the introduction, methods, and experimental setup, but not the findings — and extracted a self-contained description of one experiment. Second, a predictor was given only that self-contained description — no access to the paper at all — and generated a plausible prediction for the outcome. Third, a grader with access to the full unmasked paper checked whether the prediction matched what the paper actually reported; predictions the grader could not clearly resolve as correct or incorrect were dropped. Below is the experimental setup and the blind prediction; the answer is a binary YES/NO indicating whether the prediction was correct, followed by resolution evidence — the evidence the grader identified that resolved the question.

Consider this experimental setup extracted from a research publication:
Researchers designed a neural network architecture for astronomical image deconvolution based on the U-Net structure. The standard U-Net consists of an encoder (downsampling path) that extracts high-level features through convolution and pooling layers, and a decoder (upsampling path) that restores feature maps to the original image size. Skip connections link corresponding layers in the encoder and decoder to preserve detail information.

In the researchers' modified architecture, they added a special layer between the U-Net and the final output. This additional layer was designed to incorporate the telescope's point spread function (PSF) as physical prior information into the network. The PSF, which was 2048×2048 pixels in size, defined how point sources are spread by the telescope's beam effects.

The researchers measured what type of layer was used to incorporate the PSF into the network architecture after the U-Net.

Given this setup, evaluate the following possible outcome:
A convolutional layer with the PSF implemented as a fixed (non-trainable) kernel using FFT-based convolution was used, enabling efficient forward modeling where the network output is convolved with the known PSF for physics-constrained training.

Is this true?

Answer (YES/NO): YES